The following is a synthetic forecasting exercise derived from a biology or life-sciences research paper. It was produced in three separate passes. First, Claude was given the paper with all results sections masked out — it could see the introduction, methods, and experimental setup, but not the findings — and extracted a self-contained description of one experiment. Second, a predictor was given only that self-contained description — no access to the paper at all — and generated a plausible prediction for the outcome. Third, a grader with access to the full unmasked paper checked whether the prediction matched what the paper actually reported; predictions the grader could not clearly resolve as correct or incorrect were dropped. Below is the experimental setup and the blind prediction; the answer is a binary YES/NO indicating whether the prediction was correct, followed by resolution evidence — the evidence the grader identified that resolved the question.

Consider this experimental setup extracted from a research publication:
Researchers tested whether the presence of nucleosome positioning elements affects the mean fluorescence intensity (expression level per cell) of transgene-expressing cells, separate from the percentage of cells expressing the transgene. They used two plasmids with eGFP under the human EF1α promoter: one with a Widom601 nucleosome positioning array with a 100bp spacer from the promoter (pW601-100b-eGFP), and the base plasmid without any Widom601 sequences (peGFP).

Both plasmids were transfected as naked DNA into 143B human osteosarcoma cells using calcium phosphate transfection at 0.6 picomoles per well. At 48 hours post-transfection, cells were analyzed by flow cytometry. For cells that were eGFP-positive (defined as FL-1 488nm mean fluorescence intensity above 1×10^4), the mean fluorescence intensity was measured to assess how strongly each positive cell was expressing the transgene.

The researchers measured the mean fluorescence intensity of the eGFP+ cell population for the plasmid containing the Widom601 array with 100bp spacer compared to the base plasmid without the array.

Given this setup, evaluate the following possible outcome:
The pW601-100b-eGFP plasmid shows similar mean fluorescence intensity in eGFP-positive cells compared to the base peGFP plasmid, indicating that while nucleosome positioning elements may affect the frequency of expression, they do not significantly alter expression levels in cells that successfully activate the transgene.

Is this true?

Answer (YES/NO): NO